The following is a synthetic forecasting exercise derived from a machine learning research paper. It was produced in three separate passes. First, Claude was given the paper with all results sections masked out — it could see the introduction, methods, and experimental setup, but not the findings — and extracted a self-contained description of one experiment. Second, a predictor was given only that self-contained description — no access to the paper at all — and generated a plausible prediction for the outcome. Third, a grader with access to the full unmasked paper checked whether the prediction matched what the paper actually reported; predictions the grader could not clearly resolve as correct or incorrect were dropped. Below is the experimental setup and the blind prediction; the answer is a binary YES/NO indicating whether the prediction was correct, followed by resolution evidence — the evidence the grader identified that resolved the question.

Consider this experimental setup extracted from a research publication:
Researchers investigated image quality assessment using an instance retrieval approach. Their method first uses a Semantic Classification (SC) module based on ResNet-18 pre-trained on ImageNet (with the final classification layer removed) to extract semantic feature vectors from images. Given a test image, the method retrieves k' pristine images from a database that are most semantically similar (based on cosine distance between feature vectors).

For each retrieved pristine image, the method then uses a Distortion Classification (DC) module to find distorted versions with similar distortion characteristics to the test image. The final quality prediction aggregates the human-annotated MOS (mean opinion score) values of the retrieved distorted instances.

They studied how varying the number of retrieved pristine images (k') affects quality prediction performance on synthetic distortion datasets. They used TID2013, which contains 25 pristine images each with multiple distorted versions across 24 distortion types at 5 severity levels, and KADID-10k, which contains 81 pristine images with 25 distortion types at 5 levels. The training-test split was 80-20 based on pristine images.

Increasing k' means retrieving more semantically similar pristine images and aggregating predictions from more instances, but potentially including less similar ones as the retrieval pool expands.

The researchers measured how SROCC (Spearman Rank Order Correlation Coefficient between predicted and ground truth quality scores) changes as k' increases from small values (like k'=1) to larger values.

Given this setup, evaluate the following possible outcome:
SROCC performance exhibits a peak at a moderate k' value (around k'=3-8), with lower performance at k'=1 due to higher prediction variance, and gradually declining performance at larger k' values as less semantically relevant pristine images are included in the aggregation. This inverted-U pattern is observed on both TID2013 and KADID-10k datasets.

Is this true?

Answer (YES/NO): NO